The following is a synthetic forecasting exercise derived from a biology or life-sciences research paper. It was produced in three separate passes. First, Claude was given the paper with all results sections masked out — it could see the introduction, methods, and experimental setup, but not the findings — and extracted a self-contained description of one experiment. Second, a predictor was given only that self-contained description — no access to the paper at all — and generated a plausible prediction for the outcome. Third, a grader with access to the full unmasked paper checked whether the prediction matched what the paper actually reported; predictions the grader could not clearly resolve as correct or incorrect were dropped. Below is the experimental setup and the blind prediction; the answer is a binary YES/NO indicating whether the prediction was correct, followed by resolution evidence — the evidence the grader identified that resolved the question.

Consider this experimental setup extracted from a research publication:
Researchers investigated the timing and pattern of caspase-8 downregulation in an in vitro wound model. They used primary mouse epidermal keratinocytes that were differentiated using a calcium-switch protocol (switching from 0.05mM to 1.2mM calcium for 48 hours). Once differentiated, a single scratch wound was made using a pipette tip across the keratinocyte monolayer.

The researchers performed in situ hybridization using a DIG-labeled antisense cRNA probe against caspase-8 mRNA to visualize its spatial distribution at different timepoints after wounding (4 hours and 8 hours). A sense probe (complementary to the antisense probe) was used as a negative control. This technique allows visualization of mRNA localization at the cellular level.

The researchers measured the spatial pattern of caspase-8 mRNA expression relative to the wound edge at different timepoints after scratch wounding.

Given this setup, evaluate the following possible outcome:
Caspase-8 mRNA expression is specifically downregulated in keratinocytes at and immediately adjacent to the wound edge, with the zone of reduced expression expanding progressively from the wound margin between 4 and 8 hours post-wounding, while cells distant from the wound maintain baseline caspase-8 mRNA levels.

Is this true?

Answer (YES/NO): YES